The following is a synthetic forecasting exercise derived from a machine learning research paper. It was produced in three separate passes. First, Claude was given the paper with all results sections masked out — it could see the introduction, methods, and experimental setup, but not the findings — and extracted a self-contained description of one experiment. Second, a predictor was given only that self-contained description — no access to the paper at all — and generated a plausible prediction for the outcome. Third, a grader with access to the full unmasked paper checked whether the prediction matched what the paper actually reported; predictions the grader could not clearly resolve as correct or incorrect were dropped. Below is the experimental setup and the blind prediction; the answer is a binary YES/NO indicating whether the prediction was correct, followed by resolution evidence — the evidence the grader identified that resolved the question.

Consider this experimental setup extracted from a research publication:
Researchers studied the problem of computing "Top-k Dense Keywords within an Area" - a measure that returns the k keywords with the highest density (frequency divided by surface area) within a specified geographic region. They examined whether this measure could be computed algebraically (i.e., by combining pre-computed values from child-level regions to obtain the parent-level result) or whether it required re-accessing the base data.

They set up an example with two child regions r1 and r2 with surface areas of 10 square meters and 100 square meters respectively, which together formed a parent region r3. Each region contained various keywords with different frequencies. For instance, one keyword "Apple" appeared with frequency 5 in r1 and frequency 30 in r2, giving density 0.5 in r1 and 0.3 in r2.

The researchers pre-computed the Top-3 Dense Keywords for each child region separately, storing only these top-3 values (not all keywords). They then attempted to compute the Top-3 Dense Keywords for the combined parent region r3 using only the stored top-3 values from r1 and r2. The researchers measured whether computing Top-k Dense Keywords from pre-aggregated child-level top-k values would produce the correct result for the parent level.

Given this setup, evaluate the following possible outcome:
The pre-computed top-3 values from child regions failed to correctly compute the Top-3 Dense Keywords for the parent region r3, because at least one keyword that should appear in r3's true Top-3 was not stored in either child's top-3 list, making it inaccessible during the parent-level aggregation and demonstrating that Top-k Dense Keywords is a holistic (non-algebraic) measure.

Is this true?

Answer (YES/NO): YES